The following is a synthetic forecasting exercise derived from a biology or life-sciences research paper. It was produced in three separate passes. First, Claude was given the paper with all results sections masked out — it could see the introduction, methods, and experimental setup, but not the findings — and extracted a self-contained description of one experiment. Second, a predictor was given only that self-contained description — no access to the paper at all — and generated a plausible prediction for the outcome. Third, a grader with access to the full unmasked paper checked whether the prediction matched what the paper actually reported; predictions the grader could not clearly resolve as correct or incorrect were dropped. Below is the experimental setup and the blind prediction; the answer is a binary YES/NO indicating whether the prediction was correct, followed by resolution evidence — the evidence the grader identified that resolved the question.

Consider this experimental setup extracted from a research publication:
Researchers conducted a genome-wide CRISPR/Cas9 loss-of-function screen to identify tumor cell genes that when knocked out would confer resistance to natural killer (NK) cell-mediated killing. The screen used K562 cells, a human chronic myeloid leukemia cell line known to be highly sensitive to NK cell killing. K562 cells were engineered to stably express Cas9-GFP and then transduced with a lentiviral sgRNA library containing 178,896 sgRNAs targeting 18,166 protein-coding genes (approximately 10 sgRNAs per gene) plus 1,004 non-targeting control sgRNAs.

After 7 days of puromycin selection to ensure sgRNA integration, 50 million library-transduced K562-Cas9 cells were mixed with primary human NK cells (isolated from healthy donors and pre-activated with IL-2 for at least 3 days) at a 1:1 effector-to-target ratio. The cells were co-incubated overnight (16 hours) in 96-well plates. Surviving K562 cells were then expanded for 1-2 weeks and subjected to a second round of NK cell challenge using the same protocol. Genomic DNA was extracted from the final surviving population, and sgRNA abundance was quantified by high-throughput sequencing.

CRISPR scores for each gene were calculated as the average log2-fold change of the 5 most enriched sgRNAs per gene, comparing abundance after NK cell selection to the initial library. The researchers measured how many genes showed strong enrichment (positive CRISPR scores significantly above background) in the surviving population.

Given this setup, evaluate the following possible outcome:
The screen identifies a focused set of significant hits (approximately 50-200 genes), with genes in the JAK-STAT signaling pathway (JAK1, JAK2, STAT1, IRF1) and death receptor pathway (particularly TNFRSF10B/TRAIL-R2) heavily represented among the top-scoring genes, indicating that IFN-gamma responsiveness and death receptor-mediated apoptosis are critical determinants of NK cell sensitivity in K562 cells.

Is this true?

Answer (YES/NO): NO